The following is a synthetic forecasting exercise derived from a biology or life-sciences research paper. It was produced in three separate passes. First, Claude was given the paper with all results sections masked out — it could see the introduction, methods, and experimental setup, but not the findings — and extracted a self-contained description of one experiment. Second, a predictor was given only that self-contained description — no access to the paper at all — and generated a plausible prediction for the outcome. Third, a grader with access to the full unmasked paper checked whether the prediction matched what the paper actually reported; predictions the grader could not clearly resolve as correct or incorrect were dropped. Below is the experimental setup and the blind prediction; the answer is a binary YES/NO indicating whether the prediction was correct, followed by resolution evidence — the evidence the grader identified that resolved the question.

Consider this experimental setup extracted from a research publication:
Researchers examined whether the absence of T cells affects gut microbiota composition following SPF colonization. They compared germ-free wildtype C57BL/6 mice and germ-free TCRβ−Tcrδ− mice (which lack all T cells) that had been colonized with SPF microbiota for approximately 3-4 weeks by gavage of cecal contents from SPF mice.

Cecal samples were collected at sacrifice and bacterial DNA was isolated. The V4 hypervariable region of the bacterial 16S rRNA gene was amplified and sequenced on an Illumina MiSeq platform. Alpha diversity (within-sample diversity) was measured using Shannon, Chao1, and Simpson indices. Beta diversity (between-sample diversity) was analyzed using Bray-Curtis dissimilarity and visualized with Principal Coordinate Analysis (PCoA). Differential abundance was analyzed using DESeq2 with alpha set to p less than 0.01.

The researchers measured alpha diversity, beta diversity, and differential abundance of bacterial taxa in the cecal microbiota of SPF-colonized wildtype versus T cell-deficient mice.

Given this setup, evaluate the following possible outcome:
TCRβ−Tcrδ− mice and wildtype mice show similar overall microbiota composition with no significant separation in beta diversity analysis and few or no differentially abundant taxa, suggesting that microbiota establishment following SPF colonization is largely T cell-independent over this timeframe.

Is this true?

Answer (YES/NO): NO